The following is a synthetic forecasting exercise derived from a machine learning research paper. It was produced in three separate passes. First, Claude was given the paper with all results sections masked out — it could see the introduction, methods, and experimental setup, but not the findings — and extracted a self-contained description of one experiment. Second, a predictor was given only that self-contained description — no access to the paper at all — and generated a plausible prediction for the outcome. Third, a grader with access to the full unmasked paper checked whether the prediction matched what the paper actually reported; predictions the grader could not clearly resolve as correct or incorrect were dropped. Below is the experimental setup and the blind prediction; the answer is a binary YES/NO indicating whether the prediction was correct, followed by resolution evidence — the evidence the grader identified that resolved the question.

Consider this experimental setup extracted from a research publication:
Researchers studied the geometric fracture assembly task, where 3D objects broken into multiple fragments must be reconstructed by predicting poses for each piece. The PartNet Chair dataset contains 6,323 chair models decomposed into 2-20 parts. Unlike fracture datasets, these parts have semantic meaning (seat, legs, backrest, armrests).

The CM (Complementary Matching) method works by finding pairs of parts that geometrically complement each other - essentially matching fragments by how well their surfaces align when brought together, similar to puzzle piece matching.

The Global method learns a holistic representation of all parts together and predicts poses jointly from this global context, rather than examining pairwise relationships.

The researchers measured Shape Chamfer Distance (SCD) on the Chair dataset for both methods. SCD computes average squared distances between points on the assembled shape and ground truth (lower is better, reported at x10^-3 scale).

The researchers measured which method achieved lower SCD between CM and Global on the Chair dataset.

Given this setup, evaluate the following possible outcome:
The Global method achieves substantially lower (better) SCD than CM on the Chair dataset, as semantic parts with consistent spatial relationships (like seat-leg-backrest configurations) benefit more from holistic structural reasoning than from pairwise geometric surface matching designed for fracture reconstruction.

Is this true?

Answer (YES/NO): YES